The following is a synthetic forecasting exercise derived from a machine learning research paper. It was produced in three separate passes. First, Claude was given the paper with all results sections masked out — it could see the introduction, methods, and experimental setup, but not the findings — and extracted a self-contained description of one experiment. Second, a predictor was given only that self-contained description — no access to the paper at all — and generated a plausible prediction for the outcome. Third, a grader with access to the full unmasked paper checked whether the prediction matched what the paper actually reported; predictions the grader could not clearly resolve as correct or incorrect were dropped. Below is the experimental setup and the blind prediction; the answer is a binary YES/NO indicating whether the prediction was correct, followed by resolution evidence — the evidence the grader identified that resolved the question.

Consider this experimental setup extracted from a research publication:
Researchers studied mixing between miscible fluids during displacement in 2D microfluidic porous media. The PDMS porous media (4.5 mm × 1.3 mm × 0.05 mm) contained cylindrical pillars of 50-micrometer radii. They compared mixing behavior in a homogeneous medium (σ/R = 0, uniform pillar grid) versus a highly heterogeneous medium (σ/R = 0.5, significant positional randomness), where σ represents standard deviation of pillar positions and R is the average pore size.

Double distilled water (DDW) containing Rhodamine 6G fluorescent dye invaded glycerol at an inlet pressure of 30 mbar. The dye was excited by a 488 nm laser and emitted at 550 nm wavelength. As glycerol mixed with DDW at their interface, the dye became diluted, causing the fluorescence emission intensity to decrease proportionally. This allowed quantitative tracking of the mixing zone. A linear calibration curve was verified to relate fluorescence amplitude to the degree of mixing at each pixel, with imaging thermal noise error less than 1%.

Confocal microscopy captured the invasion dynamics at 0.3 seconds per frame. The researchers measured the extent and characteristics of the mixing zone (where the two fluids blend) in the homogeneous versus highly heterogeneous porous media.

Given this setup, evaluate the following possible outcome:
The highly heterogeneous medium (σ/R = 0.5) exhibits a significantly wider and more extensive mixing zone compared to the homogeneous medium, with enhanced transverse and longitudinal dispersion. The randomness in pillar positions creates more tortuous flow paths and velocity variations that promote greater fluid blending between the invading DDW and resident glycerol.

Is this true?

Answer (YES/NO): NO